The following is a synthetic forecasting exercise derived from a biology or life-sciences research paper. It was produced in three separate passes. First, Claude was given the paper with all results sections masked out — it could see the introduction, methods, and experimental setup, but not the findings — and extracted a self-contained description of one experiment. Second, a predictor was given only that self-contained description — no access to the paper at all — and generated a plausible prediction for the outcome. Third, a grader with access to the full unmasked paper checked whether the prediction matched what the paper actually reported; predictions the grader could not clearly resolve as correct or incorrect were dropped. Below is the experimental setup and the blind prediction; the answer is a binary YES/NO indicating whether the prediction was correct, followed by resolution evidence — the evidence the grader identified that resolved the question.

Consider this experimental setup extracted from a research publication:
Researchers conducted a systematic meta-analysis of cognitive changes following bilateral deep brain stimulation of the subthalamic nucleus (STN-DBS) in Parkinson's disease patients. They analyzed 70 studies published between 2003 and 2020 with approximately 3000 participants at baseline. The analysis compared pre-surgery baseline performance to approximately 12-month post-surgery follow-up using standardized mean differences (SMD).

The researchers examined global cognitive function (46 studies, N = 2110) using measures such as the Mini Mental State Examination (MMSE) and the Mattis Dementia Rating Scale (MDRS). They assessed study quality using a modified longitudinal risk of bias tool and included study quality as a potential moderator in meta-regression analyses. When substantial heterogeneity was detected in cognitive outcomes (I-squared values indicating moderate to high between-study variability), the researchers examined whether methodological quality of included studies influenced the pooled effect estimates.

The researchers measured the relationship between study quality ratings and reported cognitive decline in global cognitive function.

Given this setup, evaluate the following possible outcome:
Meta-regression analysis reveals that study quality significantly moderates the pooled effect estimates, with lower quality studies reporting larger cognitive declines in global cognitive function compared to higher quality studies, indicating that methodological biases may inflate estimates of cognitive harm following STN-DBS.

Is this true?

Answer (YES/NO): NO